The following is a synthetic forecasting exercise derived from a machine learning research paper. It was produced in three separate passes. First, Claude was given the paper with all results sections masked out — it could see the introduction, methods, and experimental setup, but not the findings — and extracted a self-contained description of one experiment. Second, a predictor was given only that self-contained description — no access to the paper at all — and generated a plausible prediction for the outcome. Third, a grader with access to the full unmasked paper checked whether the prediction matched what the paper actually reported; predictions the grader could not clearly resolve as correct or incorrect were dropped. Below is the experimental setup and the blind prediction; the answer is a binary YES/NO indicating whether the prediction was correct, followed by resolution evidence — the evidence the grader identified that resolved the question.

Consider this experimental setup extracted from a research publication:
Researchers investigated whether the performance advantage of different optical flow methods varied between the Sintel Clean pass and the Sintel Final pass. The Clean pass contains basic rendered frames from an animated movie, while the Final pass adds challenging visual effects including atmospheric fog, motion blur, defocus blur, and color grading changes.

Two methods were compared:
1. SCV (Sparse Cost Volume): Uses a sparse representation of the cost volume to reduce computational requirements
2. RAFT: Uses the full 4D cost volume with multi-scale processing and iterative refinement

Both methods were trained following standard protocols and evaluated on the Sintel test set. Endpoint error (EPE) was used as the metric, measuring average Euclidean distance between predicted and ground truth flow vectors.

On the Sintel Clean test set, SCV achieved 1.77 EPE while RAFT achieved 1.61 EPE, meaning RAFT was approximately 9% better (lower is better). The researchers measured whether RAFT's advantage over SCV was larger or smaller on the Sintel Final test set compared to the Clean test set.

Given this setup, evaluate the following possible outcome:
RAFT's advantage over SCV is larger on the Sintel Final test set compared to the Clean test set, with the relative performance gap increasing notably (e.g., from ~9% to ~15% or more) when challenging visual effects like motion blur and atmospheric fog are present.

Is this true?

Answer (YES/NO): YES